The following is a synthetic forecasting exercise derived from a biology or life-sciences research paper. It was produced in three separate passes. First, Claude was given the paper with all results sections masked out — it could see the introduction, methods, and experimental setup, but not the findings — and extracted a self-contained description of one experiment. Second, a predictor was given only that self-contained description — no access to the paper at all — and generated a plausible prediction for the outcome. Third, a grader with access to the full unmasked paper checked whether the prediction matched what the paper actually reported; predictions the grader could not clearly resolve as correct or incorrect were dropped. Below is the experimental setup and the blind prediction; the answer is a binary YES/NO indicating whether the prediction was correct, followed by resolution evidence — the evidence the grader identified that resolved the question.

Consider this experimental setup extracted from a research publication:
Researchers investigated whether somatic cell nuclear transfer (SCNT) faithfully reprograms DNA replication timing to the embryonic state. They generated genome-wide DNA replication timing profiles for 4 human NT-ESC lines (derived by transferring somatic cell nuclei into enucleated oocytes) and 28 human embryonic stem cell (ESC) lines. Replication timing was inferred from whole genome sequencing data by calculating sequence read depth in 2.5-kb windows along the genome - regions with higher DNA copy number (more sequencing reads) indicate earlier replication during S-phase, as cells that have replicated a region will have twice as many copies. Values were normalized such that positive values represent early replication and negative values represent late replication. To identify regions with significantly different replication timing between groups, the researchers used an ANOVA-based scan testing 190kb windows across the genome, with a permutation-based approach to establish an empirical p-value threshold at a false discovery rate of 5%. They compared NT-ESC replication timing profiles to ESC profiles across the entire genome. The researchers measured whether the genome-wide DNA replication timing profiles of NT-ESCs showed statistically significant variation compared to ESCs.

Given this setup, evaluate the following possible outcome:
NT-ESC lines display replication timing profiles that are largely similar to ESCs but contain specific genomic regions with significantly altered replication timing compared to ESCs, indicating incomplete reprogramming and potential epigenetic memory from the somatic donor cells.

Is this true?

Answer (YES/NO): NO